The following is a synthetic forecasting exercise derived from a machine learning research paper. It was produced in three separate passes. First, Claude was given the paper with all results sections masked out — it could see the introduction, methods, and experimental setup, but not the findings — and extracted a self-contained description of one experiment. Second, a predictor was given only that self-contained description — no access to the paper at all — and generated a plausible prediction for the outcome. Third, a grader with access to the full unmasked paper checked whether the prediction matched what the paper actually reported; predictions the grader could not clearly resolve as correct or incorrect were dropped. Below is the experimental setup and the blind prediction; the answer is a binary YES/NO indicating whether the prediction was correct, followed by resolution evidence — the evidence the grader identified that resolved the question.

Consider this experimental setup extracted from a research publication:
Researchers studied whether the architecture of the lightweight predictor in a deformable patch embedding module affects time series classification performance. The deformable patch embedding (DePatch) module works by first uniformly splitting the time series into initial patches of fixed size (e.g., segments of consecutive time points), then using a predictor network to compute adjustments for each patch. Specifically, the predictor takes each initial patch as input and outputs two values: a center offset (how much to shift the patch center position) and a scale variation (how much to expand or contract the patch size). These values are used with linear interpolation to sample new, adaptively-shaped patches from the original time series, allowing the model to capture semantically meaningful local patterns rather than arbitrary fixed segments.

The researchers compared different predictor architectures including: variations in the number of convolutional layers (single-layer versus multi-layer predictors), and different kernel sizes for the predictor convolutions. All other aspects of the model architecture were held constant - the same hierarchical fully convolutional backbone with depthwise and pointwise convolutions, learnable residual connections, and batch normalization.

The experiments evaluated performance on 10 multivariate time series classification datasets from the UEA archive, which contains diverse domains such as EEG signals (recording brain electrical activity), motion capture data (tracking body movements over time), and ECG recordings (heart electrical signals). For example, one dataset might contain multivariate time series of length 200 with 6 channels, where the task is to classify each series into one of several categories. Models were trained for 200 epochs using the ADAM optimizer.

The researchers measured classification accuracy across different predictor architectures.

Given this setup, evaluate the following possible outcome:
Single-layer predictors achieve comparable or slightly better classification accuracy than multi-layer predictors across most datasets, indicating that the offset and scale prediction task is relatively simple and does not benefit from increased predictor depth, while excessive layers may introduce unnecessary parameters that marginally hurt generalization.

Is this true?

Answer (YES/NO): NO